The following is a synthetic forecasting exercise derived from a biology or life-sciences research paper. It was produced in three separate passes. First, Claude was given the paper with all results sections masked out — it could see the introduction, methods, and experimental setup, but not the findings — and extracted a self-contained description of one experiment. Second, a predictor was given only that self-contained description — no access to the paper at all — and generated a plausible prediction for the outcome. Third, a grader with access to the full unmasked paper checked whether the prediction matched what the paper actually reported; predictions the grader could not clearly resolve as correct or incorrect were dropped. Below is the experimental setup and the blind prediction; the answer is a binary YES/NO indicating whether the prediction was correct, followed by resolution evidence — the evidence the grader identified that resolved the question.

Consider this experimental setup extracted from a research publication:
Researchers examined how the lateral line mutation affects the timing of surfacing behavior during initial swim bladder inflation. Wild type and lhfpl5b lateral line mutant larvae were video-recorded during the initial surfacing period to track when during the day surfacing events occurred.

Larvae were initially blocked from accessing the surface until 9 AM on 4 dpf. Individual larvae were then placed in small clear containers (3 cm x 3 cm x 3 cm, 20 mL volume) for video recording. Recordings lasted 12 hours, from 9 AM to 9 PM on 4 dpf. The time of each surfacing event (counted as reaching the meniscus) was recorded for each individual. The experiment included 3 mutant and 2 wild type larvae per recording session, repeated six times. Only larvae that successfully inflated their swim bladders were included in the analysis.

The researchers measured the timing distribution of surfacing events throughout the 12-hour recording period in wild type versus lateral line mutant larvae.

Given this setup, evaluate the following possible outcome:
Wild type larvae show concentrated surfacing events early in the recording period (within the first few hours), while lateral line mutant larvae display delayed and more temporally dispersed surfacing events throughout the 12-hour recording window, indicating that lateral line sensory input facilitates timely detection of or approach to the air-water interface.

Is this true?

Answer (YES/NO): NO